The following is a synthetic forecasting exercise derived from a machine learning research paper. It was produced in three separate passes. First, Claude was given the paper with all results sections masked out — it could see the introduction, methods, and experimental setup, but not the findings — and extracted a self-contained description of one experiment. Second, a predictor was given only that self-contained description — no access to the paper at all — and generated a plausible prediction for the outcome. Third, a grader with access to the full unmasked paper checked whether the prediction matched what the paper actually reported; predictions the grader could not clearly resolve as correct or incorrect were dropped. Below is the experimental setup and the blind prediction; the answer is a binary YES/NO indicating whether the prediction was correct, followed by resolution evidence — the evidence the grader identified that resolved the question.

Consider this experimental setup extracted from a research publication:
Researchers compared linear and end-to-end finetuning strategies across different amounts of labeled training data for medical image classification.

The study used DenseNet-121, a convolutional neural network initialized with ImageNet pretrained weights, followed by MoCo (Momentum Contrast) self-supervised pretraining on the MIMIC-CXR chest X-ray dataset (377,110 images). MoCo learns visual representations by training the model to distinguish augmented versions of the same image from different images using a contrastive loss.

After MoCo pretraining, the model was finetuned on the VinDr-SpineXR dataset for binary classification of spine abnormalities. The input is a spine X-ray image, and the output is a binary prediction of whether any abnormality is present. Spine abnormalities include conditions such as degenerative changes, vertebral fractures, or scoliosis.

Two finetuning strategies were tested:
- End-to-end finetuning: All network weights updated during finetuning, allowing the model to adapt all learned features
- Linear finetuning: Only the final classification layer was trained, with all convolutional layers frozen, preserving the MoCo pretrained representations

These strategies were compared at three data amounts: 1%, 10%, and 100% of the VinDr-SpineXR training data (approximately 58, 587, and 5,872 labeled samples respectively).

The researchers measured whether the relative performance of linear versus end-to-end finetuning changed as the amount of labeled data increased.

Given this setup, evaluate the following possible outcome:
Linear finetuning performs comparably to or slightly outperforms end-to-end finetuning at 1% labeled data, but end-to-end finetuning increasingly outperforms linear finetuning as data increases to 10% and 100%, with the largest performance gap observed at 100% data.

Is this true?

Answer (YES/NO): NO